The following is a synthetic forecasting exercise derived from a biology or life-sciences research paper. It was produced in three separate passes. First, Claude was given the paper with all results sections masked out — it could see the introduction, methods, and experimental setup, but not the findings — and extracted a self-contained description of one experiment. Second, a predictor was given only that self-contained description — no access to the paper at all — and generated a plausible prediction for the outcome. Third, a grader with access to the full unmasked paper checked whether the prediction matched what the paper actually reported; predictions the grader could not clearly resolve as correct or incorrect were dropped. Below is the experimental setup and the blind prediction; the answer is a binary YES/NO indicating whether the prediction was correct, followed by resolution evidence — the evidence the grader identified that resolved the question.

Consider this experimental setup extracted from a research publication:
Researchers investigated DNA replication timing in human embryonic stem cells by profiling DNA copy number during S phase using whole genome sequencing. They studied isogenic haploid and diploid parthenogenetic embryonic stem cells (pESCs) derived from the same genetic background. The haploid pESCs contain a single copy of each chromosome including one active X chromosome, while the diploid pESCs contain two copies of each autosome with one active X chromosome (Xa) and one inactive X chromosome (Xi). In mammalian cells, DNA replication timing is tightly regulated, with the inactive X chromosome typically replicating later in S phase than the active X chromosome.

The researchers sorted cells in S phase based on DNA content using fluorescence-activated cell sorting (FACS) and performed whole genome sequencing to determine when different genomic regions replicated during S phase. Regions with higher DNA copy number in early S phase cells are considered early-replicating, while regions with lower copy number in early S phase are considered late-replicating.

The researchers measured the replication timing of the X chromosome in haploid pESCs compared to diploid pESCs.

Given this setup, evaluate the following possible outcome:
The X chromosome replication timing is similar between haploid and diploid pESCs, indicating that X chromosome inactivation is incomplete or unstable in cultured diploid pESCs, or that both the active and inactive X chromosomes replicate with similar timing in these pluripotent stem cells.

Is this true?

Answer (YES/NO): NO